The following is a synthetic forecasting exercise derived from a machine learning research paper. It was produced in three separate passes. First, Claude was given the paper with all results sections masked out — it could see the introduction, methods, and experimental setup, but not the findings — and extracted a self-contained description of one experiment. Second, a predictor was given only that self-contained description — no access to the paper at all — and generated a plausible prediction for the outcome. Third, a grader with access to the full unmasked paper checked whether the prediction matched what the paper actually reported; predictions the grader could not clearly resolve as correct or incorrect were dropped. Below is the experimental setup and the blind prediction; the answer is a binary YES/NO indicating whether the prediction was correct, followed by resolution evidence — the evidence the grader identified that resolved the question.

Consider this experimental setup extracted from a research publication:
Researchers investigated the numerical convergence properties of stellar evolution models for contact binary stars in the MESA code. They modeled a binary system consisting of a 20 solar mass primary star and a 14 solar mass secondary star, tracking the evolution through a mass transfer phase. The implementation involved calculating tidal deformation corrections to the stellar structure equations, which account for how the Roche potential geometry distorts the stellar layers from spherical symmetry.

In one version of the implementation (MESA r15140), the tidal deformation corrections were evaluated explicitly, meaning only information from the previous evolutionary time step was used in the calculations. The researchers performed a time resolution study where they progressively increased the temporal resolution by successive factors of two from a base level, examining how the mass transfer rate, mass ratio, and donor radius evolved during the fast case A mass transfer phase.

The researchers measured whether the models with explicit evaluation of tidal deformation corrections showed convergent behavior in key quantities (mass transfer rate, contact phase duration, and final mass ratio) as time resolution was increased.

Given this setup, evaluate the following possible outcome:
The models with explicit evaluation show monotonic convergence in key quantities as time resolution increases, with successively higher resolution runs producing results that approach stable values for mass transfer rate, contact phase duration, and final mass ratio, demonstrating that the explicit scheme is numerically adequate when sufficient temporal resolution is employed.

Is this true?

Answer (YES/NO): NO